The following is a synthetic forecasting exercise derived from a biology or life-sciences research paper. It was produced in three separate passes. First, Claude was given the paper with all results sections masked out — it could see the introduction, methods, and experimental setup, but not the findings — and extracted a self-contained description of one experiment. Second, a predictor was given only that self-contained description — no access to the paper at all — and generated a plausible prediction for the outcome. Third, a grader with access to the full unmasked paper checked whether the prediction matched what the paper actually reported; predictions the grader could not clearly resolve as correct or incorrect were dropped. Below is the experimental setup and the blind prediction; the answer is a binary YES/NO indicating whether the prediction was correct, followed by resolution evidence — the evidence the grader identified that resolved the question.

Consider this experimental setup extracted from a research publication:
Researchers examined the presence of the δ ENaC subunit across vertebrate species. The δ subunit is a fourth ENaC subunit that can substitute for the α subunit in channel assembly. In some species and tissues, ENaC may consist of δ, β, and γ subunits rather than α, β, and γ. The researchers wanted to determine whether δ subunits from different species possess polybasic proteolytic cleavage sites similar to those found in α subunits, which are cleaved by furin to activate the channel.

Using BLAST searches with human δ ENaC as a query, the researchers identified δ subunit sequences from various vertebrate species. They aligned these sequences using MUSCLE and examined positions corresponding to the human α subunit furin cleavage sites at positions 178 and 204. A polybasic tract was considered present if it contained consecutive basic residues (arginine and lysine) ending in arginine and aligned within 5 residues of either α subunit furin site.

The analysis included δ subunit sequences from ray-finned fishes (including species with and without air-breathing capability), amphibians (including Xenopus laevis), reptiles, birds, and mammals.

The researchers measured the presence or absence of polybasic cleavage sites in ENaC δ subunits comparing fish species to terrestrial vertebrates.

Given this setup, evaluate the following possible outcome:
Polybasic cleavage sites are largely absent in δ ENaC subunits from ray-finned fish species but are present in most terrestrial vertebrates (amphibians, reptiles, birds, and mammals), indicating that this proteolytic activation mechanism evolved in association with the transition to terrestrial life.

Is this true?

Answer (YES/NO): NO